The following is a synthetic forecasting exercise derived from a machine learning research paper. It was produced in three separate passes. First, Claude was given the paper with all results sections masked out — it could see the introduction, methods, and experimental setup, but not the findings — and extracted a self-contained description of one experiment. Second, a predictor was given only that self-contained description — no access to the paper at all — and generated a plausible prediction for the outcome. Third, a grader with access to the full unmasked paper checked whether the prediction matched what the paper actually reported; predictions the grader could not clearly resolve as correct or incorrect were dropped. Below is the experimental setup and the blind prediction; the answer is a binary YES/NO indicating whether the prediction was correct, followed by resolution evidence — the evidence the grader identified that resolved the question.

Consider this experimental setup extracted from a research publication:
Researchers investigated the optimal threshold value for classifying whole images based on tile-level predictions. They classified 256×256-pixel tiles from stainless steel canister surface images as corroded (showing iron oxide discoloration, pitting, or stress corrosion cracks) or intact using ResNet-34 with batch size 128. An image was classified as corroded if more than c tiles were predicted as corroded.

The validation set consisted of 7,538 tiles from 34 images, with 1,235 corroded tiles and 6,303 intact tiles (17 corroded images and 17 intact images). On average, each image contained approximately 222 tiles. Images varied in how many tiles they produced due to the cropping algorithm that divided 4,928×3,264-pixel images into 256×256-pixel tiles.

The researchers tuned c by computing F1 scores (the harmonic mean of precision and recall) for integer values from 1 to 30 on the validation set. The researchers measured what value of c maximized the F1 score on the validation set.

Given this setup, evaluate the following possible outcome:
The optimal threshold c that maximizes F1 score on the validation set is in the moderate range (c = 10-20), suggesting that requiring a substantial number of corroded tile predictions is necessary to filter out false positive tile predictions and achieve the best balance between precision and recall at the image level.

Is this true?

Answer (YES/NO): YES